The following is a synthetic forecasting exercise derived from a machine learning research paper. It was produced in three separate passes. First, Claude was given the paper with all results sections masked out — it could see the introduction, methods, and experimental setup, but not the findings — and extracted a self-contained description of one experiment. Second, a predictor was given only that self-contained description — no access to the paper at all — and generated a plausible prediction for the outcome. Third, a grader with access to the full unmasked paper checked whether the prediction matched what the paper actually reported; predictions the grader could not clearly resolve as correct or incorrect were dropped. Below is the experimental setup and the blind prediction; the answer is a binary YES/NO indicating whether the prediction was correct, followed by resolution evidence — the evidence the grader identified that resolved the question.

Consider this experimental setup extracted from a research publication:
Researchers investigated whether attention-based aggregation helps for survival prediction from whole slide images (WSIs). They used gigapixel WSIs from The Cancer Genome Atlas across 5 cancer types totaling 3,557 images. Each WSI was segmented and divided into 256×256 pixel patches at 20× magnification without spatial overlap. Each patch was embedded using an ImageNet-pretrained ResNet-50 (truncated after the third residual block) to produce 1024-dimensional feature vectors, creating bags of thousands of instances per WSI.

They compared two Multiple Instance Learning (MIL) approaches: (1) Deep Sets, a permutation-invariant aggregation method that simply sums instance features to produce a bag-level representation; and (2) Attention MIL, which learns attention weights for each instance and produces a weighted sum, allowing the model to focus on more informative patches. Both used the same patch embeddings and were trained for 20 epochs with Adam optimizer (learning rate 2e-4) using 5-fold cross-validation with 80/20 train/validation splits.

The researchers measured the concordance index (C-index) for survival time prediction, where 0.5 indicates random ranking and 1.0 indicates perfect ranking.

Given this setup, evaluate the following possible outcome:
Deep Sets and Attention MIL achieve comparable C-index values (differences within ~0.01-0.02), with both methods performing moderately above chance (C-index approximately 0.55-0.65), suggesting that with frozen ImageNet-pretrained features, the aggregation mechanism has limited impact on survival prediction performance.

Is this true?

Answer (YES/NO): NO